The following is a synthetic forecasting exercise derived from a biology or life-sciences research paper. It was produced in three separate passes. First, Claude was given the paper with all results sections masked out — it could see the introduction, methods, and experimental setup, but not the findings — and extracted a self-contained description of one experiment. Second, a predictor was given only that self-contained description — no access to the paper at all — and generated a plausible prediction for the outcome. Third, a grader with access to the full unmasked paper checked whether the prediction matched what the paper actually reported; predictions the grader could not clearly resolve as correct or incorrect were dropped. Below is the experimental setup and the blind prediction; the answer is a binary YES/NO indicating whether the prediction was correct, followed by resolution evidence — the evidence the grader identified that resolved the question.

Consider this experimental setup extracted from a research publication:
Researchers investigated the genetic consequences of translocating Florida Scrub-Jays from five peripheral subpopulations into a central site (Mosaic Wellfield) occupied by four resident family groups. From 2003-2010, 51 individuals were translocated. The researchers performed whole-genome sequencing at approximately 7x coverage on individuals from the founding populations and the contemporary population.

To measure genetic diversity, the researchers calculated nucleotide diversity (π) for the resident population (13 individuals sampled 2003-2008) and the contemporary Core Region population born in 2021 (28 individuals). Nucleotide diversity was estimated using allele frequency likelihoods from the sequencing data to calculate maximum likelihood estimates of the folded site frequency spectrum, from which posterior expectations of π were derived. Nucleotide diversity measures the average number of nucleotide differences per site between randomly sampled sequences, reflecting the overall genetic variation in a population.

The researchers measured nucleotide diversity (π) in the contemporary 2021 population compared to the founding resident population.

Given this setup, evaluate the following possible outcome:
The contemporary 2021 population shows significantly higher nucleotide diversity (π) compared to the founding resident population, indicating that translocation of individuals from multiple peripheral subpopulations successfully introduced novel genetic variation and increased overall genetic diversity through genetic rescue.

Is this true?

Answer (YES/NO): NO